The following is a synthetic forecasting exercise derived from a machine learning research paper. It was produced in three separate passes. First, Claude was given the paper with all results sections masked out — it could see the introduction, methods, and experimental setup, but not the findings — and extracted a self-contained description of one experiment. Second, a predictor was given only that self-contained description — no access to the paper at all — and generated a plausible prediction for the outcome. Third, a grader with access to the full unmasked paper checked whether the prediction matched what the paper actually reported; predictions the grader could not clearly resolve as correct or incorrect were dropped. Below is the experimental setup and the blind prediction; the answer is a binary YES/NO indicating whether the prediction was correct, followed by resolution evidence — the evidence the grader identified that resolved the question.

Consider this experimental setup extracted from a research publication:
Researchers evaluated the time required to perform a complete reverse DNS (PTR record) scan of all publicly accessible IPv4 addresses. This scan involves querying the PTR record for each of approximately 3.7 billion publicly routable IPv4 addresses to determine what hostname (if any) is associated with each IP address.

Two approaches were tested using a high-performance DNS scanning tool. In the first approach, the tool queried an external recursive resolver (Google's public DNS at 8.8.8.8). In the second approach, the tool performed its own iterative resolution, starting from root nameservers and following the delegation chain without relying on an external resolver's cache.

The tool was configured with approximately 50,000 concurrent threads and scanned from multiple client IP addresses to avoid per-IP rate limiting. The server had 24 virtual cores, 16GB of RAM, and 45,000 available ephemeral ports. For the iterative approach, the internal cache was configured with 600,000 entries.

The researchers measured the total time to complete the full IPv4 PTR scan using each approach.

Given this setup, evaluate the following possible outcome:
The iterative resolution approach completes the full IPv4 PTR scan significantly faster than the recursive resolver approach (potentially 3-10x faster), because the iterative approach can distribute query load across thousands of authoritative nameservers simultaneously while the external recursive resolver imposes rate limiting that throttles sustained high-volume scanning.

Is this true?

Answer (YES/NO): NO